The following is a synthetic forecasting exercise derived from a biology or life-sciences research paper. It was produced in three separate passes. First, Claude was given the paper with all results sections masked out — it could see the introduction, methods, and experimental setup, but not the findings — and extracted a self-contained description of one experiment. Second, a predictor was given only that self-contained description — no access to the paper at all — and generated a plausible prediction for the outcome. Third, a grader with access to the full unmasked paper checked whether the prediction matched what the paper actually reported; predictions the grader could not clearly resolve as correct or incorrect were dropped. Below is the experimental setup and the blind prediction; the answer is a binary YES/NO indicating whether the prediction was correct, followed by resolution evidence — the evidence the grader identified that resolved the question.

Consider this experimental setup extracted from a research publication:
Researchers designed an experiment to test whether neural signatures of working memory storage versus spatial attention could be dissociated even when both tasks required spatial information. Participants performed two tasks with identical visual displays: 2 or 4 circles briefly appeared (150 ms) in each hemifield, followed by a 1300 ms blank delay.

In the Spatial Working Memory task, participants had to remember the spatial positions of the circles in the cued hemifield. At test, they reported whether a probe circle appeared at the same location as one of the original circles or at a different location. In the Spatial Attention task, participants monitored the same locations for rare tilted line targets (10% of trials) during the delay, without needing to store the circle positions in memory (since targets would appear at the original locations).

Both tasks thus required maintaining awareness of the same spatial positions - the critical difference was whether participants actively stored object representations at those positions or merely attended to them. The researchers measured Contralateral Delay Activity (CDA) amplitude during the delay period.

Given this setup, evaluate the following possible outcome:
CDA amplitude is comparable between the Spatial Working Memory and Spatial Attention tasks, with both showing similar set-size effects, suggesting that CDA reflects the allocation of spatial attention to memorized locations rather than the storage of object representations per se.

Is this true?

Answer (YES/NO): NO